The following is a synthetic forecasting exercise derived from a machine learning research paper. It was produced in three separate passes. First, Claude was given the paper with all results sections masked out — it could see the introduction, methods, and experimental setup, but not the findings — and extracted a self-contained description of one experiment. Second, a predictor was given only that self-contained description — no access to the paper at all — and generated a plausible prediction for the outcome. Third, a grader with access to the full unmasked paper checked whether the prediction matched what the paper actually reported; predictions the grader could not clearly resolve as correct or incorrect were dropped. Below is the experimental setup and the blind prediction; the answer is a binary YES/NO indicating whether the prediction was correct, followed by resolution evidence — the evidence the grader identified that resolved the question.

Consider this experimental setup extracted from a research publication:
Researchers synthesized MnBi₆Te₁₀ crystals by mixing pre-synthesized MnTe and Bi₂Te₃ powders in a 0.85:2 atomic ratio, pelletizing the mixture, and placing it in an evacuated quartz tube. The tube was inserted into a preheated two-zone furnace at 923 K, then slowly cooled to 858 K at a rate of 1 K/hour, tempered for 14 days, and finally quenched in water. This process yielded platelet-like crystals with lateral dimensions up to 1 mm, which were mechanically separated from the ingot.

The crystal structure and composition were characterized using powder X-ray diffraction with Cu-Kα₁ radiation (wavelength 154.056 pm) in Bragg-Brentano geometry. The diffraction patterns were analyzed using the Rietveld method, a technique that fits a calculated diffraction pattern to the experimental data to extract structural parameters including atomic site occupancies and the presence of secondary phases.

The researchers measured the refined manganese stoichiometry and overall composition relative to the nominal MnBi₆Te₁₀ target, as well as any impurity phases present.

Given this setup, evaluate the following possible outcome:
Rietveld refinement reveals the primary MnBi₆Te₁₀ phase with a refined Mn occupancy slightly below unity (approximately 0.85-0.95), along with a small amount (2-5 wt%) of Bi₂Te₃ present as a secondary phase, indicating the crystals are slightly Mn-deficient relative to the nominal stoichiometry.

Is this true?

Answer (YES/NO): NO